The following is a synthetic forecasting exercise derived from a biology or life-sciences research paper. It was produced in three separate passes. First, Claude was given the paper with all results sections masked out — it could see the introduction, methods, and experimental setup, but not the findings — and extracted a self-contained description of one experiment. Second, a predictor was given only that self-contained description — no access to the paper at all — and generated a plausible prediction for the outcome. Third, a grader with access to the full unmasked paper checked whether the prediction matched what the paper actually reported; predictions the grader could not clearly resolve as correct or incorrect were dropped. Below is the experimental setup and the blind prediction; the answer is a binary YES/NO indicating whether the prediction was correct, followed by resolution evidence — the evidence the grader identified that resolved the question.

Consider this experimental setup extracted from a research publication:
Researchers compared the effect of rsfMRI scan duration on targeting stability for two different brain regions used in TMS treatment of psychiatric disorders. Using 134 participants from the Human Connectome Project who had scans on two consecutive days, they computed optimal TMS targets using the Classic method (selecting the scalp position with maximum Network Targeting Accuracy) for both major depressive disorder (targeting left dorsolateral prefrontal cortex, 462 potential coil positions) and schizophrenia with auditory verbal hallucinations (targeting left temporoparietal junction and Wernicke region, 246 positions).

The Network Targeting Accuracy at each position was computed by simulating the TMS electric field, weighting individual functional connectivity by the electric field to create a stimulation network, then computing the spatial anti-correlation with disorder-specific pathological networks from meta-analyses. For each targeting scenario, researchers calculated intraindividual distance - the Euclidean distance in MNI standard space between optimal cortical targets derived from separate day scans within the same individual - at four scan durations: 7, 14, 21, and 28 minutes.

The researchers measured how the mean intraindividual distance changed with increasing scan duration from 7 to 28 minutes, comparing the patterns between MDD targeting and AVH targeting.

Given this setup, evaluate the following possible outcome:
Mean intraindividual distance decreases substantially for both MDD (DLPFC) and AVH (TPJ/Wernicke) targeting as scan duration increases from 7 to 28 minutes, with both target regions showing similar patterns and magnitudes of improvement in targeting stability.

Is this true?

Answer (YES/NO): NO